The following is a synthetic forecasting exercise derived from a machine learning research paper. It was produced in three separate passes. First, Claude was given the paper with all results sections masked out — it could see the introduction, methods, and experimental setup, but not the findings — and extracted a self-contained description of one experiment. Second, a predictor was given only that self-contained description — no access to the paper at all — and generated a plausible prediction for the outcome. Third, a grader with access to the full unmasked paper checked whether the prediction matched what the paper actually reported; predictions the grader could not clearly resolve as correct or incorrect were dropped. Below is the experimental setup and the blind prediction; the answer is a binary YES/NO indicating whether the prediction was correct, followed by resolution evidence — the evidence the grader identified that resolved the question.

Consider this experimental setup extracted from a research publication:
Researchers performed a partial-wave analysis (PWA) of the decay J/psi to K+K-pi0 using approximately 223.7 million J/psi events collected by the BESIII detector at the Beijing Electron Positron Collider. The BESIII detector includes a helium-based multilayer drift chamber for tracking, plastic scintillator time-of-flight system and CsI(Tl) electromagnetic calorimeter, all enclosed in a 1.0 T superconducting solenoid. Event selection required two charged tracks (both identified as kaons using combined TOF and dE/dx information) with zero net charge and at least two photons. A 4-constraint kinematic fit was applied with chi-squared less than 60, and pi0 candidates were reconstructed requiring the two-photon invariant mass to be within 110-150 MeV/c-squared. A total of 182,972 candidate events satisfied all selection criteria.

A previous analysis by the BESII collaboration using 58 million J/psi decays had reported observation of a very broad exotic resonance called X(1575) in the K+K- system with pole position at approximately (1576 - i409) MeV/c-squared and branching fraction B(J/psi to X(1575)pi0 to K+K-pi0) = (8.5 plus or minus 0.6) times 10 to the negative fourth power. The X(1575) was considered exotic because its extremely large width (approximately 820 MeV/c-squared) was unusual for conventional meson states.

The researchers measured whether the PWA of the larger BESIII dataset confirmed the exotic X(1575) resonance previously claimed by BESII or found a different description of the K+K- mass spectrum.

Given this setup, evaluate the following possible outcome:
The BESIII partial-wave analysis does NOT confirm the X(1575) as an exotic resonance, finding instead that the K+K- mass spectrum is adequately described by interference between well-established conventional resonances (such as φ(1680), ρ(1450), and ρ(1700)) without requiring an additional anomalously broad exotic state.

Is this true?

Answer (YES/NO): YES